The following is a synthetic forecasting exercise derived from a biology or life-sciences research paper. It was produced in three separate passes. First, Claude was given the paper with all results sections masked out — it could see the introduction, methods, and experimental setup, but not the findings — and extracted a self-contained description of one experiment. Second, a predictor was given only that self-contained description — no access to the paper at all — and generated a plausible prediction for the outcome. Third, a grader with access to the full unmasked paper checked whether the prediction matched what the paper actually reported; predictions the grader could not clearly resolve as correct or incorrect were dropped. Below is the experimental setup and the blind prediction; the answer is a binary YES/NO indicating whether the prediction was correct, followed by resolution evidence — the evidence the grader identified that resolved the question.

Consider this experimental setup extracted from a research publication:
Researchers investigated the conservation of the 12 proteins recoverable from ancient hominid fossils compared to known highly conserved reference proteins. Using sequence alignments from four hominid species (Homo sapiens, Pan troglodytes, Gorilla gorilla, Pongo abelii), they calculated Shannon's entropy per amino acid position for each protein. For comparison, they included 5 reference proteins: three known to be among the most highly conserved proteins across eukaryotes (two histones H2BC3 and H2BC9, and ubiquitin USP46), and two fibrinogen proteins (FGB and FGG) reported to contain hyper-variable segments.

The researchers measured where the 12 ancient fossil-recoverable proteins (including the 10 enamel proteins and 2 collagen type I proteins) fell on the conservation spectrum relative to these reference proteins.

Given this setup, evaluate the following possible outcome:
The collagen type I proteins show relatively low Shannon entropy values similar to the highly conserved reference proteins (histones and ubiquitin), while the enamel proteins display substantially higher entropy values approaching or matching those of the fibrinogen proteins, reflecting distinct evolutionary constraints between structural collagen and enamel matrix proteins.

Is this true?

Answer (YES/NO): NO